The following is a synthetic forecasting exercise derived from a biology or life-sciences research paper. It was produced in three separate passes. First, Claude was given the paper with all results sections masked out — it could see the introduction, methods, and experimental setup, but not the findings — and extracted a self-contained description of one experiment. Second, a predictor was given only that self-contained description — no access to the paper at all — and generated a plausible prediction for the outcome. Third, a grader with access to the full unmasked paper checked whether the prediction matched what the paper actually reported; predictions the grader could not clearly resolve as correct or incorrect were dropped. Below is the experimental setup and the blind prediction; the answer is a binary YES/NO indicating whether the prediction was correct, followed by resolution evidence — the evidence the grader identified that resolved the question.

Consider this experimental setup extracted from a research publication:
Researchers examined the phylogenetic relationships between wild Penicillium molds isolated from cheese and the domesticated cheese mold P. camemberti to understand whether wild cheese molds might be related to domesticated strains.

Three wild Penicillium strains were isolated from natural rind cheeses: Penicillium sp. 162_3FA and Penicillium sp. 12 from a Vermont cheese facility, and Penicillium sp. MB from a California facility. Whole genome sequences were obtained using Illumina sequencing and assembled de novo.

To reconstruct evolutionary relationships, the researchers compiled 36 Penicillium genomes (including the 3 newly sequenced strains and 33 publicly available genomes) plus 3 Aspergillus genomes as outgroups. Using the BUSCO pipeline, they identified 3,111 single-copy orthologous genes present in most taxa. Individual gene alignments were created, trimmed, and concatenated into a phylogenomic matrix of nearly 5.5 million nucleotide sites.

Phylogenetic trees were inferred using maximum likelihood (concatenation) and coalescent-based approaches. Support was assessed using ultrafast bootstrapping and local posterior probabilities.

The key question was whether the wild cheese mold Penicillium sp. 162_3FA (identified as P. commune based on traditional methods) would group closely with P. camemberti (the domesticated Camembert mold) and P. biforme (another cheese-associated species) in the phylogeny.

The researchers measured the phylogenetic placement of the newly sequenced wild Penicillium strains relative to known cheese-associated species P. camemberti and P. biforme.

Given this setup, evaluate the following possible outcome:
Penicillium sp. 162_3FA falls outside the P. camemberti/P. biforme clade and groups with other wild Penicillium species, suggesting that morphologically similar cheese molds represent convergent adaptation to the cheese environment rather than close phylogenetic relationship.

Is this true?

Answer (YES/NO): NO